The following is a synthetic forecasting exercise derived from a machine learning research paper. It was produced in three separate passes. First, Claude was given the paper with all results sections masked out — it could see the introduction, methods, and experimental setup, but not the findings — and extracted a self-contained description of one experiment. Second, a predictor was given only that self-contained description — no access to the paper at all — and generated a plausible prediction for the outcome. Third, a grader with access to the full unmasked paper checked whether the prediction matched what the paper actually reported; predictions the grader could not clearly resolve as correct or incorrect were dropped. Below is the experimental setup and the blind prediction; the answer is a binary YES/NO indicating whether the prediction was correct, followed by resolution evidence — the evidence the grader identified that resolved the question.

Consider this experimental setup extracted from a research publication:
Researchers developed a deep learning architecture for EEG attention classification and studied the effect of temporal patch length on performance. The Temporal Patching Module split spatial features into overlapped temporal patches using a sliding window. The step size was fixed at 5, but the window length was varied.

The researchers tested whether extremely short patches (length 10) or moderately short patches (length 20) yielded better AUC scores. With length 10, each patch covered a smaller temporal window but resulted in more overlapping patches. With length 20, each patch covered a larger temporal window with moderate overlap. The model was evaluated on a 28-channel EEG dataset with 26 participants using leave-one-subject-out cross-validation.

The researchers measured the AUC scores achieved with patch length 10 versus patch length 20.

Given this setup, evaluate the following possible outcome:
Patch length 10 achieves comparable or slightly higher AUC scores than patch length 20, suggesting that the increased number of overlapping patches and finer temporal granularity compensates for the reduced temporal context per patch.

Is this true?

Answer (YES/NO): NO